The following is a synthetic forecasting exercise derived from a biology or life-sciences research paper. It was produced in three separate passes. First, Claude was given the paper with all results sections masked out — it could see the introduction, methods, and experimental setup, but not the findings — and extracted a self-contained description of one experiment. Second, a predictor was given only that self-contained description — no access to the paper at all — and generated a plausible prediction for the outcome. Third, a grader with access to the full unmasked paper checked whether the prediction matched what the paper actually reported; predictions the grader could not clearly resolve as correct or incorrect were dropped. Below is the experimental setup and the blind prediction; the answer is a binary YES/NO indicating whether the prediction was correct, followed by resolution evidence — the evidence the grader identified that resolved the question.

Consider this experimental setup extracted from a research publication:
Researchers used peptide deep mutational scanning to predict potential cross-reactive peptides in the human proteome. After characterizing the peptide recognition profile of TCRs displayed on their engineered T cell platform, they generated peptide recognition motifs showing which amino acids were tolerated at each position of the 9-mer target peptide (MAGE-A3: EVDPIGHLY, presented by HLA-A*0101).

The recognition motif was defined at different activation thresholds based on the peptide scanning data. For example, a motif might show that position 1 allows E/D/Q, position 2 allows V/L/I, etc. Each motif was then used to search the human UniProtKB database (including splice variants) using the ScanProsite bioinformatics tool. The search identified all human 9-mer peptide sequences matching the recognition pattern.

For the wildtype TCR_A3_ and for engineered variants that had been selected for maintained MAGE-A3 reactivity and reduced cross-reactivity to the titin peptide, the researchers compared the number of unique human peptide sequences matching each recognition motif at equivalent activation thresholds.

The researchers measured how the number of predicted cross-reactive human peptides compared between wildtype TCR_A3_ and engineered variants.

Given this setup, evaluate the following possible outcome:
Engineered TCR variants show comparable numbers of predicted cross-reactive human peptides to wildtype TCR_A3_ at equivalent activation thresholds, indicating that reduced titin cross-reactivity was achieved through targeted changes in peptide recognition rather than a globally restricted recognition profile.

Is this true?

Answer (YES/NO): NO